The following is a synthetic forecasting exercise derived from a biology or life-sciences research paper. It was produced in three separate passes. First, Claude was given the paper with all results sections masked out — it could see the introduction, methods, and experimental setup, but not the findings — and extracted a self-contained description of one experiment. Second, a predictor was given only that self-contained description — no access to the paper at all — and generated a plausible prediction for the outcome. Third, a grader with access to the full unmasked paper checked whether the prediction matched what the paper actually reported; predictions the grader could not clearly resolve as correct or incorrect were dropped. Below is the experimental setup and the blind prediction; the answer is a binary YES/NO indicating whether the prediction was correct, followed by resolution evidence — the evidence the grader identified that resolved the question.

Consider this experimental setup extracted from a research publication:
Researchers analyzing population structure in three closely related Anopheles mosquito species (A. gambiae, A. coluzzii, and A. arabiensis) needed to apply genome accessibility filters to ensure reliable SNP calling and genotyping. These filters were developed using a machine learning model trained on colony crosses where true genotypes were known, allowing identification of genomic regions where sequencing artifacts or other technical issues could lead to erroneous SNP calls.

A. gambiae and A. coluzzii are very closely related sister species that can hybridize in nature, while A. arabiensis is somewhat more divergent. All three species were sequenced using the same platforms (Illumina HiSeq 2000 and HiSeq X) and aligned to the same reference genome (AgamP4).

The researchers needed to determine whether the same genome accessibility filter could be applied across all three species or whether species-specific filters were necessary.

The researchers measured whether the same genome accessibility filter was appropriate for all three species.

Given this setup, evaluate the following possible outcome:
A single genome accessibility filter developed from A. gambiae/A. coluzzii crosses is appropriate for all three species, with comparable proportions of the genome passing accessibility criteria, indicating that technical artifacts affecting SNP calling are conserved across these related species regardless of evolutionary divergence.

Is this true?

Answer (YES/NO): NO